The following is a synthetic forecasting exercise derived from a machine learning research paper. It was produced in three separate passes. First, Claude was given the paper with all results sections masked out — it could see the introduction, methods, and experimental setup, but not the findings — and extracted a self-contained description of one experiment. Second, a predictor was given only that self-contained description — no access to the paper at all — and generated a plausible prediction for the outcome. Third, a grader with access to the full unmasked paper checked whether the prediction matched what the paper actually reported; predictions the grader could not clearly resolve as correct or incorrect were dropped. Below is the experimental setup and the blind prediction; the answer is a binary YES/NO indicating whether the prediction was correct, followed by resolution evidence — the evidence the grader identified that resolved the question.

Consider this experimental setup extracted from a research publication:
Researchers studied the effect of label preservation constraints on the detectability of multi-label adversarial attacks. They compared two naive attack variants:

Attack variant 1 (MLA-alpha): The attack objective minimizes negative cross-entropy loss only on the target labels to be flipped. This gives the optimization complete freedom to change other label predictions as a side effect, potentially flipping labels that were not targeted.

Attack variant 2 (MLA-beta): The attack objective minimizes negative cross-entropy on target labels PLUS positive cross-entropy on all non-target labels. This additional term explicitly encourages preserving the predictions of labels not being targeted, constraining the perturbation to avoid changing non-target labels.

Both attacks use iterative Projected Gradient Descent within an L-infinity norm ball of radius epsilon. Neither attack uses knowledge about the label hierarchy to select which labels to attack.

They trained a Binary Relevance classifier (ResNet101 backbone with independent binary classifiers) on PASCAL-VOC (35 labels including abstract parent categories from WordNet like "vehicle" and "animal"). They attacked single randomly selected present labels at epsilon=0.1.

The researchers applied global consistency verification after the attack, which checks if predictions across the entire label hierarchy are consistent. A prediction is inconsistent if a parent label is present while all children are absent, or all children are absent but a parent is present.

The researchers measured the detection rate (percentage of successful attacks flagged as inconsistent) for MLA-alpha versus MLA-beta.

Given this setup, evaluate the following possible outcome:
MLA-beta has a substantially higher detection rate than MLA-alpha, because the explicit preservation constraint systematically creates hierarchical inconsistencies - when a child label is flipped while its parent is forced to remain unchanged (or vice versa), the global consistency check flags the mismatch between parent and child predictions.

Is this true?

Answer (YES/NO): YES